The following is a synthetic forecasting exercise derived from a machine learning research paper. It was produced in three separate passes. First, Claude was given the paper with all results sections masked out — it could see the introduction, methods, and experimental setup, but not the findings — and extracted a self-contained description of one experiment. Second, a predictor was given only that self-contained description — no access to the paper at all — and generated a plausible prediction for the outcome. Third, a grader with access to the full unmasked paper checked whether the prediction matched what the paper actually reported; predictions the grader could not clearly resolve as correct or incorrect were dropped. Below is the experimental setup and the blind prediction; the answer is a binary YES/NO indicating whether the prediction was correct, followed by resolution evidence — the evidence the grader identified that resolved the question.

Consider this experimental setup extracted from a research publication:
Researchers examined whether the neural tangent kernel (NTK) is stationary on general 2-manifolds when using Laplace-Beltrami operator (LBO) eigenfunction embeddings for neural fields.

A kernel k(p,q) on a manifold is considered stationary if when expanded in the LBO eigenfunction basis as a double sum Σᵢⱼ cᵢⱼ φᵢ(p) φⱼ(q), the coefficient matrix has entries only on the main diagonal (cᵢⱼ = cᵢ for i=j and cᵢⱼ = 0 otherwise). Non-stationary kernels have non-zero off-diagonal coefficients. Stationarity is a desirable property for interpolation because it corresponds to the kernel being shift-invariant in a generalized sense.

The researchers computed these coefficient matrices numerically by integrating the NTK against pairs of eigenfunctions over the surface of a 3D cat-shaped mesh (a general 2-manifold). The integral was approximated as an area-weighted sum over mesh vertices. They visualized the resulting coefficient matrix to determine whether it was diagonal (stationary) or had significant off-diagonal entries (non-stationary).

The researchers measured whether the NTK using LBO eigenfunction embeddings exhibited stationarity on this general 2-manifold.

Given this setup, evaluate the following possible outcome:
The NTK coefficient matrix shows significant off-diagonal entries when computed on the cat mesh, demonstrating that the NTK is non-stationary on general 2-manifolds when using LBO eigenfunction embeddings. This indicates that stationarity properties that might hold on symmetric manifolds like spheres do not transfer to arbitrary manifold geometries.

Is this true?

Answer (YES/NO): YES